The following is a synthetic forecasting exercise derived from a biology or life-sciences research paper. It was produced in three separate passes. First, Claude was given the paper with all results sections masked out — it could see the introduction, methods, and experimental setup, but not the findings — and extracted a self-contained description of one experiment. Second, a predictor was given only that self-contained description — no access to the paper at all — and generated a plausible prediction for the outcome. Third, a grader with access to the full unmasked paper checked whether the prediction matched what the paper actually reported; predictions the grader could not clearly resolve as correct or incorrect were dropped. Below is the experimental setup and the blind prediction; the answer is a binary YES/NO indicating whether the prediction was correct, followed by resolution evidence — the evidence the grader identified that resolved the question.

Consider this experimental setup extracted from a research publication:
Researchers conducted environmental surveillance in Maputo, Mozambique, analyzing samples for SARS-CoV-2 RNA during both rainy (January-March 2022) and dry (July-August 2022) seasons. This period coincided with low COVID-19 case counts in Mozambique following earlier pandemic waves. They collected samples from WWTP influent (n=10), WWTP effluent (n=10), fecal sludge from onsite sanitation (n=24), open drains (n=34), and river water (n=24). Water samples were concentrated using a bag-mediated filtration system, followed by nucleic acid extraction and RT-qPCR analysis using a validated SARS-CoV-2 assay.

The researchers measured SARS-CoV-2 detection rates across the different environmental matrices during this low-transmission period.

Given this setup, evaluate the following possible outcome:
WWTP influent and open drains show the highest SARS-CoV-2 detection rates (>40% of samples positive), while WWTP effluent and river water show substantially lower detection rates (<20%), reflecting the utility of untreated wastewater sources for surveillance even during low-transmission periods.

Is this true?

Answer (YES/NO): NO